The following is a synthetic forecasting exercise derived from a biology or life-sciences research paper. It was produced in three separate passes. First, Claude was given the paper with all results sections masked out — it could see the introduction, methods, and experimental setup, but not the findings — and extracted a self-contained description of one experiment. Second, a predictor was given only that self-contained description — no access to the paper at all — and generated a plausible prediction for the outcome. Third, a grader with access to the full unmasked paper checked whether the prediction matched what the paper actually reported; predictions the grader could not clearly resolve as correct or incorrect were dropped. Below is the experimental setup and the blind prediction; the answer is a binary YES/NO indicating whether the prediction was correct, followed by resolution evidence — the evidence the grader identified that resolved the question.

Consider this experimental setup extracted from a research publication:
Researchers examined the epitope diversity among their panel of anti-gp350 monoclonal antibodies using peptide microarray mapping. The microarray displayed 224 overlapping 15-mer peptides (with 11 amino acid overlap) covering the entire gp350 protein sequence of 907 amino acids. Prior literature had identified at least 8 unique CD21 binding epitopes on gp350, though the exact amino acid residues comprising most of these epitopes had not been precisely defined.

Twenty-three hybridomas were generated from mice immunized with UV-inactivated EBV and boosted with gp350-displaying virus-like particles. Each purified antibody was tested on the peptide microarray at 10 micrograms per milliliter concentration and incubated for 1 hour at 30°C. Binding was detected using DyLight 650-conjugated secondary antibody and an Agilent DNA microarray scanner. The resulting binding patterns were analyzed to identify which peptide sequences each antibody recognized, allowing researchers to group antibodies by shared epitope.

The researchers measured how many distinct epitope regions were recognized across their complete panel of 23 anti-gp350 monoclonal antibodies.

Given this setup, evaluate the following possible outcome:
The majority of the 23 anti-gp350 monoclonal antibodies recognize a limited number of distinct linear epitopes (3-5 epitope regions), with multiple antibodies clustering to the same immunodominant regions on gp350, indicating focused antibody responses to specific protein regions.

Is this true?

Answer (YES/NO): NO